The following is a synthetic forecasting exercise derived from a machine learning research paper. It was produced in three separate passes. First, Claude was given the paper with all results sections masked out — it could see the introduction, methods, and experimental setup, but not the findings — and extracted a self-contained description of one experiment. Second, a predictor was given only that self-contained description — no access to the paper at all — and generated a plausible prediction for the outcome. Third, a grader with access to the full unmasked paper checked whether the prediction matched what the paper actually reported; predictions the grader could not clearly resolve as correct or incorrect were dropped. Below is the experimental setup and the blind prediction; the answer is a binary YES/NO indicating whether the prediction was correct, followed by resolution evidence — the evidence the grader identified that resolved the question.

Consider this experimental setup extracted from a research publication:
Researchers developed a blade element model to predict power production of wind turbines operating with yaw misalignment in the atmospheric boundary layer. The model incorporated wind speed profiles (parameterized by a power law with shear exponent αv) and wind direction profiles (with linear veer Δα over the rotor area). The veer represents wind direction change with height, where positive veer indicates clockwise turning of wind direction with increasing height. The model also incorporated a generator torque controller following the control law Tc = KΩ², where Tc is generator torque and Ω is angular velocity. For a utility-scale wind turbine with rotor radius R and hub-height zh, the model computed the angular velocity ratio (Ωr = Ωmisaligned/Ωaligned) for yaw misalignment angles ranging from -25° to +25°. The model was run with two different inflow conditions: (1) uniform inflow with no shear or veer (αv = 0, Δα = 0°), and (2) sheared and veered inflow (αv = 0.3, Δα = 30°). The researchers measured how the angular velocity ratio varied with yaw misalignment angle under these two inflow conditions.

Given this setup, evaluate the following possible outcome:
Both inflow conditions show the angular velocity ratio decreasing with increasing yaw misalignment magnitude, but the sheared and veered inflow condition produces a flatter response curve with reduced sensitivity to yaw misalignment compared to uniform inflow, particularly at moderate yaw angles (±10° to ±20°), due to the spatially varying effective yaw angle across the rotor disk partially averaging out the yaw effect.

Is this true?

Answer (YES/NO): NO